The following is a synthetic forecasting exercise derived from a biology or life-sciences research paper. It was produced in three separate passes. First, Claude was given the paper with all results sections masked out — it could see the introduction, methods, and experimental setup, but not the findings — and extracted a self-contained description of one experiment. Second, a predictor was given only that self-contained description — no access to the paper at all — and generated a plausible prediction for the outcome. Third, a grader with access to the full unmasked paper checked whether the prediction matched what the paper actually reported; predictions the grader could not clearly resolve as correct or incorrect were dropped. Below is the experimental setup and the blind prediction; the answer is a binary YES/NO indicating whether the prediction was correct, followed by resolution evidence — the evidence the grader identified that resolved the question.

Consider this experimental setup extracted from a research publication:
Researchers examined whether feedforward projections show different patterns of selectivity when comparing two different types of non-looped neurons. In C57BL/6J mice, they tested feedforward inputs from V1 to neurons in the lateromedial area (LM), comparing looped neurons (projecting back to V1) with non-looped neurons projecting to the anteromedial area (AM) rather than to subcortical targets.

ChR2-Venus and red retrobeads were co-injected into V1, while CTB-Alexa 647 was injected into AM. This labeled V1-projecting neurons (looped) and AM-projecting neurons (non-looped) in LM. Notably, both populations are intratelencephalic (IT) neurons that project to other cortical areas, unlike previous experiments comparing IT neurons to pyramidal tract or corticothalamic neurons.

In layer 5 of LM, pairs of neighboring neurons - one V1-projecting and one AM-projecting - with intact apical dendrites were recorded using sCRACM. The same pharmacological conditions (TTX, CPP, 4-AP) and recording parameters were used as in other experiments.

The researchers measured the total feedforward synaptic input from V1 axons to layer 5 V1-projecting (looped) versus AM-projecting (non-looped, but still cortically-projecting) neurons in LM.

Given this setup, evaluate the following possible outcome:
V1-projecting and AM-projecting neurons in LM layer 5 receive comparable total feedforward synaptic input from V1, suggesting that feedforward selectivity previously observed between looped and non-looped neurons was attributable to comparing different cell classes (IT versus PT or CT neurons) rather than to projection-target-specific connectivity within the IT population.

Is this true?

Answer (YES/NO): NO